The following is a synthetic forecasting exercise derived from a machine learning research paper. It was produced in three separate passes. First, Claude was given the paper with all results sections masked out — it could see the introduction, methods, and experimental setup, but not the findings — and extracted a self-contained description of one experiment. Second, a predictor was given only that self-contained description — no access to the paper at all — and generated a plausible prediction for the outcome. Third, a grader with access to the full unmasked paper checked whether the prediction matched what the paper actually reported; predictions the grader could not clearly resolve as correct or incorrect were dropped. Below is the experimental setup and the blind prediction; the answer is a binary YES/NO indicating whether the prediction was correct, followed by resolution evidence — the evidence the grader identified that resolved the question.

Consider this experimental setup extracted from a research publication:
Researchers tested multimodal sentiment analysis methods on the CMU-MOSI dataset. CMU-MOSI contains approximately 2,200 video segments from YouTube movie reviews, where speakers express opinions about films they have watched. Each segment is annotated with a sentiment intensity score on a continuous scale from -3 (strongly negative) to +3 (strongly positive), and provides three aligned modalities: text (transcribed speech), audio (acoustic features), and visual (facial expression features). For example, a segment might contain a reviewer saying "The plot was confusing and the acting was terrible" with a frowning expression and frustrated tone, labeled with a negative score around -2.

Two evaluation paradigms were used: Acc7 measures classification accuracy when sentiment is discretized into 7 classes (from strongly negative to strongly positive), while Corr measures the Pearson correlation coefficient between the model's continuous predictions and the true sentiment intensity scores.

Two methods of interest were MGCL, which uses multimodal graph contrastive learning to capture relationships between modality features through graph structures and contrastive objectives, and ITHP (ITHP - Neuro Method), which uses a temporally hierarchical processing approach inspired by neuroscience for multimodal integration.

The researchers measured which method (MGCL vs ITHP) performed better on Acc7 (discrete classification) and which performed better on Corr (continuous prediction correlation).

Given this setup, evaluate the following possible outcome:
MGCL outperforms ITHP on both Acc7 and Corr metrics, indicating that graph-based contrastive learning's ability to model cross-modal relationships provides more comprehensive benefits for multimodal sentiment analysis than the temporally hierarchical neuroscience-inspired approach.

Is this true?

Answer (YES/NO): NO